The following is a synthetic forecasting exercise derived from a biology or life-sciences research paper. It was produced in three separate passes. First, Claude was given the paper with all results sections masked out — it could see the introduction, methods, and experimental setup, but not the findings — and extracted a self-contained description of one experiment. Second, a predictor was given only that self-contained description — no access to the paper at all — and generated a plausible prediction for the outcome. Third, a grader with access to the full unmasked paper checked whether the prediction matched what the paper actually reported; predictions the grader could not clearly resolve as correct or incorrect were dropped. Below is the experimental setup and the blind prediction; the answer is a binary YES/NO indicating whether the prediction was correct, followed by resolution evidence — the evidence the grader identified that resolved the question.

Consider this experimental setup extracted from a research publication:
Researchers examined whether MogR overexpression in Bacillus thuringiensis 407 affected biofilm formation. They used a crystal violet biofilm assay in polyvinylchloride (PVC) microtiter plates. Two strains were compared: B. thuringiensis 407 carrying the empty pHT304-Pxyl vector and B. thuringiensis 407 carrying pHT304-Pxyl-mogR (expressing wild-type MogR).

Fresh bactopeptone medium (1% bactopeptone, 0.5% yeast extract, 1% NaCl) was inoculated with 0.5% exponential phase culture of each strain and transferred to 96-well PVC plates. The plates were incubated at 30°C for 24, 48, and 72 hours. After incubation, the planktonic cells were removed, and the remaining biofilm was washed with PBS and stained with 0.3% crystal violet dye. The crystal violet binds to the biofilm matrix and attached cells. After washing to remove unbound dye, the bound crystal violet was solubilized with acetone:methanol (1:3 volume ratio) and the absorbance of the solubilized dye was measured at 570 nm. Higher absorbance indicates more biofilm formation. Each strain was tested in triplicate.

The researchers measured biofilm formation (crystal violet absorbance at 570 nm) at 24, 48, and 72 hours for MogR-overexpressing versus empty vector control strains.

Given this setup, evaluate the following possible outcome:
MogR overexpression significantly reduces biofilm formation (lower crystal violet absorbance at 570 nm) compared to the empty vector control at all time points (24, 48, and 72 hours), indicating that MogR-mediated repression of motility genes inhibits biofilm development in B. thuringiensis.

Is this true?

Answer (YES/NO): NO